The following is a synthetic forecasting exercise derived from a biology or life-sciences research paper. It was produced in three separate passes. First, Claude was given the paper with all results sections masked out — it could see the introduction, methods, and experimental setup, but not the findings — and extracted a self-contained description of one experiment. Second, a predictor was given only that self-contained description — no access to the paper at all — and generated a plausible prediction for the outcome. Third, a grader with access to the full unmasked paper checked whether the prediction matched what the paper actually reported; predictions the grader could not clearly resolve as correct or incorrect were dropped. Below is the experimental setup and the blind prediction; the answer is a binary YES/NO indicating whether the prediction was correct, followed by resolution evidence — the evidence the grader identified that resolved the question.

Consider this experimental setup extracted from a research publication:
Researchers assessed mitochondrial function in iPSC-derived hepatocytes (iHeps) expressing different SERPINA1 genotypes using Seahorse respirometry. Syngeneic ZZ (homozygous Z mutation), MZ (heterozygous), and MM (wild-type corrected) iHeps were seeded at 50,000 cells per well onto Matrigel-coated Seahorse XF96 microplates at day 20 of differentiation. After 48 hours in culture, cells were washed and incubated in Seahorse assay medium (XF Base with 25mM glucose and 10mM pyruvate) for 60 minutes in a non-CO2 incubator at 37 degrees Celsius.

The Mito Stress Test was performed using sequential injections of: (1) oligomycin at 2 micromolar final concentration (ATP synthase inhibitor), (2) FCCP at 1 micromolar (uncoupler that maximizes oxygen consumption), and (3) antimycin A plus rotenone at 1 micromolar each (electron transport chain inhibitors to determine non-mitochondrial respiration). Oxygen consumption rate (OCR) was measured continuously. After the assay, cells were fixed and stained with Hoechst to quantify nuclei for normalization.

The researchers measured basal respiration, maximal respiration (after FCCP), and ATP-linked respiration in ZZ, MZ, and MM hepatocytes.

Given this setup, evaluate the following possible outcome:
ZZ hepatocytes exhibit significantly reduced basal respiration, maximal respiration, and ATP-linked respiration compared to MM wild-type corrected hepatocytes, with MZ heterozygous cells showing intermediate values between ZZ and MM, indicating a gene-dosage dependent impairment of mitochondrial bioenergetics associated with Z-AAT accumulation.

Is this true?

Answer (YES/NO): YES